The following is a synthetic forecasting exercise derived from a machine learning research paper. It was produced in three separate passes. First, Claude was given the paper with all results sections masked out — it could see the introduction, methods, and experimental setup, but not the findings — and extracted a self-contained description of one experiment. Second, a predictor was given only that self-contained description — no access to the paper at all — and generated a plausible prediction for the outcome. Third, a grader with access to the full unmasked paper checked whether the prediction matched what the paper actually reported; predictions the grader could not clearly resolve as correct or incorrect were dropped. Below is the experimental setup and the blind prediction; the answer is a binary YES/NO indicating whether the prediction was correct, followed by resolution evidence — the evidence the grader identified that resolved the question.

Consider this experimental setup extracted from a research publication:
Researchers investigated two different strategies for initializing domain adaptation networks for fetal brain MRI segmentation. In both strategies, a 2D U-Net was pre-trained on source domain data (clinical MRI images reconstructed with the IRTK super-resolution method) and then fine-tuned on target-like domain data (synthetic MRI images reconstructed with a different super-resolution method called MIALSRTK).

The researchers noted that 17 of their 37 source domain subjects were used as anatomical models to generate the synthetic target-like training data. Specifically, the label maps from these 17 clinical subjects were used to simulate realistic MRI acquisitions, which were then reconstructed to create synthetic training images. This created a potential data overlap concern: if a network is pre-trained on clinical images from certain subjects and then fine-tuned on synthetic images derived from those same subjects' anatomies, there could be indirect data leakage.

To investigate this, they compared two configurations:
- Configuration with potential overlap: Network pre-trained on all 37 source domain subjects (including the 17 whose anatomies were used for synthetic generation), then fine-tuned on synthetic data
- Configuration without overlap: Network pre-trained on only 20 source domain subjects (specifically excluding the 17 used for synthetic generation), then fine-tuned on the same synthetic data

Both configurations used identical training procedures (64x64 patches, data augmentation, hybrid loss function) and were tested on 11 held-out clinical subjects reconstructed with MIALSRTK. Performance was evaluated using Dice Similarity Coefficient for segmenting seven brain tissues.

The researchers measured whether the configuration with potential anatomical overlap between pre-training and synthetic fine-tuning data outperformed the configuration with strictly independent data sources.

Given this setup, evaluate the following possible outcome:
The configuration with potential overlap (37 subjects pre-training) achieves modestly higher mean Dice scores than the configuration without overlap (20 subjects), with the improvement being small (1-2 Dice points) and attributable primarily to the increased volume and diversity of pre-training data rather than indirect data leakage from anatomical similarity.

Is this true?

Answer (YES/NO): NO